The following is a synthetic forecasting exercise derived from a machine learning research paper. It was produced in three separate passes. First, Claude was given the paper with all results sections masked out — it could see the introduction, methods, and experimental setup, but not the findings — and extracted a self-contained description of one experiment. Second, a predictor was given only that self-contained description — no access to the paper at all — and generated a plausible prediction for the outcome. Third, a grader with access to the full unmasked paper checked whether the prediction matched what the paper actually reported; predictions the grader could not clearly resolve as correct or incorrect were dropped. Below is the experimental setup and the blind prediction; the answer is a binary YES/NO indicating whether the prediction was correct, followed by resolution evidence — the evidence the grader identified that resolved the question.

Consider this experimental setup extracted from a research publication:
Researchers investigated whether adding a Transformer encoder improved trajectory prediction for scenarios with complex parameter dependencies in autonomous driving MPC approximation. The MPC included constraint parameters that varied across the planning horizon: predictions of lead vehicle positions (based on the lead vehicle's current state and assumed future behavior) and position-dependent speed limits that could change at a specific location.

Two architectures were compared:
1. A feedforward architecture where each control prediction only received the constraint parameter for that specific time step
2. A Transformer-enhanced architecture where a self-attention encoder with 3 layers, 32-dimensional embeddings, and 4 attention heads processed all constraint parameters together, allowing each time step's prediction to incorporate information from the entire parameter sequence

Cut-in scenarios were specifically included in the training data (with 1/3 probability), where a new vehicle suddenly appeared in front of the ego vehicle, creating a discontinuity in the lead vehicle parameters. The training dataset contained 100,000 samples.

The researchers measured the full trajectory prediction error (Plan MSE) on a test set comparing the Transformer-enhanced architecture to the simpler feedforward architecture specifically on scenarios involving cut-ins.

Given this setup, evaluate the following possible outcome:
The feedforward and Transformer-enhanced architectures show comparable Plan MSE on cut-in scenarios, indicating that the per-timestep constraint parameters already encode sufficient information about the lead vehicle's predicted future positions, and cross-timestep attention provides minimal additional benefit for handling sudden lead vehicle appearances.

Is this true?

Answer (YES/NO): NO